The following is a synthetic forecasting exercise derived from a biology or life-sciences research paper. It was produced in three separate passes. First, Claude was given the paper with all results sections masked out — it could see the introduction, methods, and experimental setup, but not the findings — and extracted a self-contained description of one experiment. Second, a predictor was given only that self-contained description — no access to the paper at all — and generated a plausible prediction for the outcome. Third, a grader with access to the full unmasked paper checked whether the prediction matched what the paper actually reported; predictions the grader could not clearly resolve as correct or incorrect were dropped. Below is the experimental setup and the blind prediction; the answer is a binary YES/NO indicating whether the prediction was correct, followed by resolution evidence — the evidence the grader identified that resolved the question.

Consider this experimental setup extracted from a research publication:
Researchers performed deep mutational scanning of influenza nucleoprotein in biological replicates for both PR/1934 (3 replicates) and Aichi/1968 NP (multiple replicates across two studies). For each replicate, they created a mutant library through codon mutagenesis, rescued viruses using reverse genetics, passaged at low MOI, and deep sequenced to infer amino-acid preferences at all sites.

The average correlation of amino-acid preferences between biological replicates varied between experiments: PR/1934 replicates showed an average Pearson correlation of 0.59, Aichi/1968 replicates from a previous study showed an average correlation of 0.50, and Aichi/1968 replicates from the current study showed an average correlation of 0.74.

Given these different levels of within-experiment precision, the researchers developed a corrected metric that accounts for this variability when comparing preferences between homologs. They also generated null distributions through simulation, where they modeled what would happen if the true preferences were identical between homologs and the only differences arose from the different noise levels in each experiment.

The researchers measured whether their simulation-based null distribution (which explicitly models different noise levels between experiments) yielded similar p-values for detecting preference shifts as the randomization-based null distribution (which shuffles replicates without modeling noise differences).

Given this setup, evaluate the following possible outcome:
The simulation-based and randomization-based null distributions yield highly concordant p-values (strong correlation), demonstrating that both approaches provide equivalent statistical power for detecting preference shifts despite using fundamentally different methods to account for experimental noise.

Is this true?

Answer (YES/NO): NO